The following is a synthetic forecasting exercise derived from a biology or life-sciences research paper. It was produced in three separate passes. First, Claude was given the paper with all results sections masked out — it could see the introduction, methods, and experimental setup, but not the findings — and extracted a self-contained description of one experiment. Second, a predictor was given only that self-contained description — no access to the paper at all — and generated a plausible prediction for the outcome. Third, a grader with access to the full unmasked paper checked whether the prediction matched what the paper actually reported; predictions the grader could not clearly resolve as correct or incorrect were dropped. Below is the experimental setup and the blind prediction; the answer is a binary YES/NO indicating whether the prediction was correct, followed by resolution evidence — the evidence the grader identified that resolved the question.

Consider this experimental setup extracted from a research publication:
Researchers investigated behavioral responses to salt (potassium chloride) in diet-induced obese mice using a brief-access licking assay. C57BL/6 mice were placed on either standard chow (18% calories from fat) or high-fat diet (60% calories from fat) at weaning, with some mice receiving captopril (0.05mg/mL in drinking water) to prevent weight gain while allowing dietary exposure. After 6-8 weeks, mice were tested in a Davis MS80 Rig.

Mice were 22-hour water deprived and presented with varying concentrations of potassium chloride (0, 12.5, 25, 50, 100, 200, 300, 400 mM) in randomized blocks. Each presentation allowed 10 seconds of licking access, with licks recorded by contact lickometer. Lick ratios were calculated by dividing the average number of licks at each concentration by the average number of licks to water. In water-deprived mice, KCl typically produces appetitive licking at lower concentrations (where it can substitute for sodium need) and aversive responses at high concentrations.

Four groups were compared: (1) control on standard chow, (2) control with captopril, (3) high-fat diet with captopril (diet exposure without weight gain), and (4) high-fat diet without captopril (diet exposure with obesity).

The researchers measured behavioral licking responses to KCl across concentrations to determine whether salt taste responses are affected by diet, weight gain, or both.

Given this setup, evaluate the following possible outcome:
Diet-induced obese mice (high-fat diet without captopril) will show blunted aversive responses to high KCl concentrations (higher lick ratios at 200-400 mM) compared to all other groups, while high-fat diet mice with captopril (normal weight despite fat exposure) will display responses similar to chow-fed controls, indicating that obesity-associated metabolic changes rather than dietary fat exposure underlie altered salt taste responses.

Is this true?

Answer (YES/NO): NO